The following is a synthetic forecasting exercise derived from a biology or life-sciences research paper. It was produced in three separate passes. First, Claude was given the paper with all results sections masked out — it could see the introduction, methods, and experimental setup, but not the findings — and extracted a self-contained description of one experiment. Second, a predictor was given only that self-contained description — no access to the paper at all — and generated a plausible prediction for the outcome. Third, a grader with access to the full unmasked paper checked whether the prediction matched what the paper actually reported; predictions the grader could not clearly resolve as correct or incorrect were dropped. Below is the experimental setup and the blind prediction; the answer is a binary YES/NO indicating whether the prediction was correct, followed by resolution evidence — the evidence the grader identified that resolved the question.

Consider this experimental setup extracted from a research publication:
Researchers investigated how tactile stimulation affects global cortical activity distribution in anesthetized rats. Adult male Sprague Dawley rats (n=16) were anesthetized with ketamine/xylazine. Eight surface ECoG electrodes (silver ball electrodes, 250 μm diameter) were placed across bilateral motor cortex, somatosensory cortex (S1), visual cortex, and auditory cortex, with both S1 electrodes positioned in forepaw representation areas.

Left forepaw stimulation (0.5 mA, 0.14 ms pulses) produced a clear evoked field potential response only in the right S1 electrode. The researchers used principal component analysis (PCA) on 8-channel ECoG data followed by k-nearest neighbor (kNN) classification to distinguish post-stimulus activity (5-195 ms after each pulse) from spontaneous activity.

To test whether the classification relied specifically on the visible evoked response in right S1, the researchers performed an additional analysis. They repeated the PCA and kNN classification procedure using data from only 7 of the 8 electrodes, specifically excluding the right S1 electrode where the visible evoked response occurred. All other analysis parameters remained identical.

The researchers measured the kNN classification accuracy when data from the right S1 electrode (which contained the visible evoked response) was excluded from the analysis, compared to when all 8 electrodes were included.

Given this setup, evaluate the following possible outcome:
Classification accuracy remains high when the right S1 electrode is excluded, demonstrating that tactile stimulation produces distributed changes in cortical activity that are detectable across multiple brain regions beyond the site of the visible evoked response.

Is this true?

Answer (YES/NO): YES